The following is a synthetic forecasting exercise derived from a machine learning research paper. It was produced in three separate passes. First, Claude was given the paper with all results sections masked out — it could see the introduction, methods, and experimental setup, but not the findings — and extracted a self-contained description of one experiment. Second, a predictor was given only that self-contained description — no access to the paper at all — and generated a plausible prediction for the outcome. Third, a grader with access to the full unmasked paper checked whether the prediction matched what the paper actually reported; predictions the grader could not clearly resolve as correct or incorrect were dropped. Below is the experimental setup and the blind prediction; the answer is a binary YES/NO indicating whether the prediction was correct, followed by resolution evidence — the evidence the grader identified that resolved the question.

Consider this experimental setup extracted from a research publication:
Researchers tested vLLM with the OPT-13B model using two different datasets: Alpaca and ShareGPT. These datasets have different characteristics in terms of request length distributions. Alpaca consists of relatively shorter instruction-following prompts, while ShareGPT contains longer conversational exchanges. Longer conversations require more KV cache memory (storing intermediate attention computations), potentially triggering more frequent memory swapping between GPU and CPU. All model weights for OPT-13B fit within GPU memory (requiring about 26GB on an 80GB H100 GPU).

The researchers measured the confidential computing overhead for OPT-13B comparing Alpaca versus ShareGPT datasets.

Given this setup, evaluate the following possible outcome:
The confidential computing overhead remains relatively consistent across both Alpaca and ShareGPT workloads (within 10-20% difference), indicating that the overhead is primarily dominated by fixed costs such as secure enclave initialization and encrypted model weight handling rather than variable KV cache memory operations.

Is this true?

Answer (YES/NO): NO